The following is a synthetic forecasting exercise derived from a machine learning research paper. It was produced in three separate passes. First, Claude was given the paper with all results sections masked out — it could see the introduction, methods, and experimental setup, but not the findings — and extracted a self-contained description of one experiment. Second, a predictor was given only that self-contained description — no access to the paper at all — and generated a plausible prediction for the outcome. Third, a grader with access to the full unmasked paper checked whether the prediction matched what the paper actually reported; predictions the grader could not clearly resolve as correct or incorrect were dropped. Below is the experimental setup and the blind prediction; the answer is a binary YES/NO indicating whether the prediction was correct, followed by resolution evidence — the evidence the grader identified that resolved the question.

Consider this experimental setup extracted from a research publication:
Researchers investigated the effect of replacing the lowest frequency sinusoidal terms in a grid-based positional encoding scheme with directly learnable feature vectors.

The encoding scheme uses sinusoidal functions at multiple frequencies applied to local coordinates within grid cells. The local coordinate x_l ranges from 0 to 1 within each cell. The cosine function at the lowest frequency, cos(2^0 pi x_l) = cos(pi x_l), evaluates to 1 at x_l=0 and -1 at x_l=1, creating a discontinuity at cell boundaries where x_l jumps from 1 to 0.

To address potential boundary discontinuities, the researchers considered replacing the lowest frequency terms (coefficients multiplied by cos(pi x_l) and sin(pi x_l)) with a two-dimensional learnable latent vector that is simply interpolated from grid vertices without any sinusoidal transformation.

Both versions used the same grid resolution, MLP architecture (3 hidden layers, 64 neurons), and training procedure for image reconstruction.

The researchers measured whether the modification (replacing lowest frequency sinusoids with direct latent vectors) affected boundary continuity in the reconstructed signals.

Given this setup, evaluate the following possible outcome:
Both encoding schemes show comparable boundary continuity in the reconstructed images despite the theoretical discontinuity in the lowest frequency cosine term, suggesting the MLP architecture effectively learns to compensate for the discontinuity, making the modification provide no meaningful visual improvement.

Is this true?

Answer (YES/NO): NO